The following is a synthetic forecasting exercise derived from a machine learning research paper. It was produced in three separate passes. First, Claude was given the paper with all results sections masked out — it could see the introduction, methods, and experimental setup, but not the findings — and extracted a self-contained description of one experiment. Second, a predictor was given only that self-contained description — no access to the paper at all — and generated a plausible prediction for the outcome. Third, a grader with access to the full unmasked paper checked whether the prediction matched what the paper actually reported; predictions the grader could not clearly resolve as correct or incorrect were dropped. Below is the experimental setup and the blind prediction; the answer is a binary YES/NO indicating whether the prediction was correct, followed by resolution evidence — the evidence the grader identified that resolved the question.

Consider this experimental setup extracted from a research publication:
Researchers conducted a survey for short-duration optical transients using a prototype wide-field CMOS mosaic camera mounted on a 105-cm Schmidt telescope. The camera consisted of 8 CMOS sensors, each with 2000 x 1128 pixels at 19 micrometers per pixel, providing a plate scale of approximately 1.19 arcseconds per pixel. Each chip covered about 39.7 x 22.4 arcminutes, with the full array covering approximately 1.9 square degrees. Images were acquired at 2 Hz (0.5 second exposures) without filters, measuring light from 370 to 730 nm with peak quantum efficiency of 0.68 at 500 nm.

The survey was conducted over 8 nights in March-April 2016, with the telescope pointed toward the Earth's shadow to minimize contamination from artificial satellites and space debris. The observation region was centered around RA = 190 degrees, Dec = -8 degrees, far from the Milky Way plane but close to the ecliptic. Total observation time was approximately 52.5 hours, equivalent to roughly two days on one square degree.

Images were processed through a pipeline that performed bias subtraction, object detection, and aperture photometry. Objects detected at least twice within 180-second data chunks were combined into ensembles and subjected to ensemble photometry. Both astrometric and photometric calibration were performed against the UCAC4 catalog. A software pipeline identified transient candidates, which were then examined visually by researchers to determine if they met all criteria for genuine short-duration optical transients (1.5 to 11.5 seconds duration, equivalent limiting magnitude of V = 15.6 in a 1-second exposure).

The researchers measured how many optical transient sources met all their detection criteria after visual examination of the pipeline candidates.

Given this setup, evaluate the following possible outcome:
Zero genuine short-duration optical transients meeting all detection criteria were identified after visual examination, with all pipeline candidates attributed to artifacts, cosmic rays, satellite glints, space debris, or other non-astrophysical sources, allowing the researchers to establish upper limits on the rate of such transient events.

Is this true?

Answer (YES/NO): NO